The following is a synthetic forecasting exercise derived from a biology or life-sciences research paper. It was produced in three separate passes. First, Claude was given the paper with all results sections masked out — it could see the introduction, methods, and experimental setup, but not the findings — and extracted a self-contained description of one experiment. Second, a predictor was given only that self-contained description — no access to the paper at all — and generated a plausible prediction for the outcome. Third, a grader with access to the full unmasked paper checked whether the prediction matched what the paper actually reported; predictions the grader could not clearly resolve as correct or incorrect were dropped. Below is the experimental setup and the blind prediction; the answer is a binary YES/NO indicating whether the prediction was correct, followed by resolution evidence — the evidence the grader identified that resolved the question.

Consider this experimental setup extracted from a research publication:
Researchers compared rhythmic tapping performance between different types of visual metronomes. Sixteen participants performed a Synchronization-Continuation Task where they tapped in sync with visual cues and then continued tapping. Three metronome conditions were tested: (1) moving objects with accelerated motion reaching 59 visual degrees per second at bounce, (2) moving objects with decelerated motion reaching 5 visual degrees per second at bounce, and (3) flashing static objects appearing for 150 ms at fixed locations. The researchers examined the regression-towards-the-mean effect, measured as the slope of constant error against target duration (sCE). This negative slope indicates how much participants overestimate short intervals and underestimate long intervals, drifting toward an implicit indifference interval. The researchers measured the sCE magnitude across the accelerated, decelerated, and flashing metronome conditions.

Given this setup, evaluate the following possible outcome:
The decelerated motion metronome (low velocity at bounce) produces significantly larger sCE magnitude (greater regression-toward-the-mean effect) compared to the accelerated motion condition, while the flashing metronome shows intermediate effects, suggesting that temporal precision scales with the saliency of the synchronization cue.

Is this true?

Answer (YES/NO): NO